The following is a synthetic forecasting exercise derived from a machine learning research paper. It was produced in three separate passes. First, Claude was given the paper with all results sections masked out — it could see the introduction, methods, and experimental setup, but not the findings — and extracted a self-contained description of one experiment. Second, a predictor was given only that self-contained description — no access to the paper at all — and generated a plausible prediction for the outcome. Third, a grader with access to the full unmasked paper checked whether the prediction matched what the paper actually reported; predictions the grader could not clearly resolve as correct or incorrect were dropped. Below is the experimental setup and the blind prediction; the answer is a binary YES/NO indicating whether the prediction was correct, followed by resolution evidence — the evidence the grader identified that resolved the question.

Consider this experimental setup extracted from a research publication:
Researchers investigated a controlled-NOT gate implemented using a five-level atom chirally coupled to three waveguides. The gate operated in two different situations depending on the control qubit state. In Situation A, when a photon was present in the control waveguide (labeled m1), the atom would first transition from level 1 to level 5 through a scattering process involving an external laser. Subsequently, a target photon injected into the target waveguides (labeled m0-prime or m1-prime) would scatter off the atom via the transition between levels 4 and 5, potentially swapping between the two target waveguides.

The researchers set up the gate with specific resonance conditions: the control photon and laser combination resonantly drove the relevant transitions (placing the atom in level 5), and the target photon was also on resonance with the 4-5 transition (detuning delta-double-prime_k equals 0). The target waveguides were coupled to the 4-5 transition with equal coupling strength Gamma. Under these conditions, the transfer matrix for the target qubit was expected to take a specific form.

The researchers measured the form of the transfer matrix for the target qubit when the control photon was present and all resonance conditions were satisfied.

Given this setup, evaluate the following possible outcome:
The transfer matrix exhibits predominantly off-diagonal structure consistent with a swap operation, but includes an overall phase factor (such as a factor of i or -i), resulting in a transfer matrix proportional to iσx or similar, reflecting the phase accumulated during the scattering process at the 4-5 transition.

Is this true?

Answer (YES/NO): NO